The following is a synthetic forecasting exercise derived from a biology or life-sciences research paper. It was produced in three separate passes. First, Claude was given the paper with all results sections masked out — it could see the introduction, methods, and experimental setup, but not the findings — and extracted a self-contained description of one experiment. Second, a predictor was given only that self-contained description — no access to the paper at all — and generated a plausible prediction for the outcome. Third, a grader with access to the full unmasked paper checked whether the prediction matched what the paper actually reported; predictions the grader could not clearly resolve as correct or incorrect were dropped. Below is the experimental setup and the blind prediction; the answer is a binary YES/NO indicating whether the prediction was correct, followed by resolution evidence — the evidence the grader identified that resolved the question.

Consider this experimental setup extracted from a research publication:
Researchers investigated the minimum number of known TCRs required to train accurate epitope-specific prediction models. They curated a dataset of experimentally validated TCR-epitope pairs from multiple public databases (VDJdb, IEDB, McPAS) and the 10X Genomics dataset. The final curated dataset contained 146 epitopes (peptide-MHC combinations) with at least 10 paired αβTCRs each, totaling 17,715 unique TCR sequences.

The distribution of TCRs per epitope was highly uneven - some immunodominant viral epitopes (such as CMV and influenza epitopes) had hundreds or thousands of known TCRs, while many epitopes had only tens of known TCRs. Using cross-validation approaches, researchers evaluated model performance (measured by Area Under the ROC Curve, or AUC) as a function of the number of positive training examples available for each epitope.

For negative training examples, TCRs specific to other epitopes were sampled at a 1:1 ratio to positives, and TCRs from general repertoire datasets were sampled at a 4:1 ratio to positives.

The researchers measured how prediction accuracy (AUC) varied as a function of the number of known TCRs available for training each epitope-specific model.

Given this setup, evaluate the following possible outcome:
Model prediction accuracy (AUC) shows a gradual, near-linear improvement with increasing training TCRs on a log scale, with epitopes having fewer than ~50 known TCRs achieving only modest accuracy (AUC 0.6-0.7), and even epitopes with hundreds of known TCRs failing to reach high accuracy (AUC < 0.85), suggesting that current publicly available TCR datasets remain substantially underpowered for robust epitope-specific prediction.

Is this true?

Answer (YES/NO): NO